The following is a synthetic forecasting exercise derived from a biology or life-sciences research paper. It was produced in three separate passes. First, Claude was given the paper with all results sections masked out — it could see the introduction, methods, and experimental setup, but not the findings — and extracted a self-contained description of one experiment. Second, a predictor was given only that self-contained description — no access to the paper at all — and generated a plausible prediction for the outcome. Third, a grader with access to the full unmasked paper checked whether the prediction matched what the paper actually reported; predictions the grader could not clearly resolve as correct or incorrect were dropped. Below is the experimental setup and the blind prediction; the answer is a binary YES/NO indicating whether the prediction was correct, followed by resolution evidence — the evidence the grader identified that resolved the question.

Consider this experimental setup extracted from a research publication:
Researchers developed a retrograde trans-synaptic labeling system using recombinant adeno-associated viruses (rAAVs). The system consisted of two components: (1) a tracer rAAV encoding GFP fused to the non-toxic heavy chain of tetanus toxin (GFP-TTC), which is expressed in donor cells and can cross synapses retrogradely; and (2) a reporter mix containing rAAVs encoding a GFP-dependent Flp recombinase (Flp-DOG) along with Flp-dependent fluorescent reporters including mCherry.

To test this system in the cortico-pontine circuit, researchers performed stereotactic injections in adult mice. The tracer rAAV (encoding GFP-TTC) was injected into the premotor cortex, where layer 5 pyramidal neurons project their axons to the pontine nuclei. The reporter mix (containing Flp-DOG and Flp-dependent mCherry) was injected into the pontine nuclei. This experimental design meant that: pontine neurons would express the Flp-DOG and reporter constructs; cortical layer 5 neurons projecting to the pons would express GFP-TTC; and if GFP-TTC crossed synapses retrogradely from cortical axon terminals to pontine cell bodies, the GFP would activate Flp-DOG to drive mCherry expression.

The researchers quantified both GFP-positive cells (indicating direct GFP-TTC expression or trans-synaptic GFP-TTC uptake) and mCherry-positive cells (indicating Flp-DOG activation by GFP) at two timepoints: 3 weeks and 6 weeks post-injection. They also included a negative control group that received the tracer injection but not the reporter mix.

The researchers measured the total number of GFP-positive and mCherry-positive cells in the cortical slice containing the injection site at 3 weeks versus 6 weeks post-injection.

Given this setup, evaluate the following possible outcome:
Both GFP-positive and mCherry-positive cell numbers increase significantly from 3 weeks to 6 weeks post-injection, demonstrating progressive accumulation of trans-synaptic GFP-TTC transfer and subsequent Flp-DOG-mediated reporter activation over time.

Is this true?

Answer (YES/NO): YES